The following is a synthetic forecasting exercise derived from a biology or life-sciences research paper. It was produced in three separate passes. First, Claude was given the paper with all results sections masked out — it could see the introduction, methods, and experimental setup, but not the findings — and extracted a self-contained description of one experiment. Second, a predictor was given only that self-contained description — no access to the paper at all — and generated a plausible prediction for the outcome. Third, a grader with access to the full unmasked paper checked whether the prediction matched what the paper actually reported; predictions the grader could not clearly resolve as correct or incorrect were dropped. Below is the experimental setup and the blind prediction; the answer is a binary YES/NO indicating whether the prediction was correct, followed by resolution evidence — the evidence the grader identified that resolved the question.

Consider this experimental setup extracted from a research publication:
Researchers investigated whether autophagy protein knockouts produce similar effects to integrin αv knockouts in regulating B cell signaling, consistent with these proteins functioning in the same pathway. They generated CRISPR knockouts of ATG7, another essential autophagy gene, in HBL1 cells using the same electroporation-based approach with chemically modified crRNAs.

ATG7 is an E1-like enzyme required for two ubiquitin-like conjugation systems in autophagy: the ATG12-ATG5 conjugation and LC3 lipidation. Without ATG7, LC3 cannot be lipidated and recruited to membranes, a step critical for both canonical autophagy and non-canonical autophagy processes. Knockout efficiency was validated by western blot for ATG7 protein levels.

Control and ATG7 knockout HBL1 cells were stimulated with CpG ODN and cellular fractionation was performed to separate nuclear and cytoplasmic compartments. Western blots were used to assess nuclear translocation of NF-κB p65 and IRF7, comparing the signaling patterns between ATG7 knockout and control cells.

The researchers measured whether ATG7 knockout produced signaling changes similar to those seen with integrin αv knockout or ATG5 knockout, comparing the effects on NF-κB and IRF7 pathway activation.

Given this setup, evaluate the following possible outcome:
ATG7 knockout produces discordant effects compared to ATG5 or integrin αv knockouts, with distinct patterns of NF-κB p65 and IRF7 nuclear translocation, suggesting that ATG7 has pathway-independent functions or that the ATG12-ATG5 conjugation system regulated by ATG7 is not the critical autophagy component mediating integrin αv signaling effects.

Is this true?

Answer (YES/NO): NO